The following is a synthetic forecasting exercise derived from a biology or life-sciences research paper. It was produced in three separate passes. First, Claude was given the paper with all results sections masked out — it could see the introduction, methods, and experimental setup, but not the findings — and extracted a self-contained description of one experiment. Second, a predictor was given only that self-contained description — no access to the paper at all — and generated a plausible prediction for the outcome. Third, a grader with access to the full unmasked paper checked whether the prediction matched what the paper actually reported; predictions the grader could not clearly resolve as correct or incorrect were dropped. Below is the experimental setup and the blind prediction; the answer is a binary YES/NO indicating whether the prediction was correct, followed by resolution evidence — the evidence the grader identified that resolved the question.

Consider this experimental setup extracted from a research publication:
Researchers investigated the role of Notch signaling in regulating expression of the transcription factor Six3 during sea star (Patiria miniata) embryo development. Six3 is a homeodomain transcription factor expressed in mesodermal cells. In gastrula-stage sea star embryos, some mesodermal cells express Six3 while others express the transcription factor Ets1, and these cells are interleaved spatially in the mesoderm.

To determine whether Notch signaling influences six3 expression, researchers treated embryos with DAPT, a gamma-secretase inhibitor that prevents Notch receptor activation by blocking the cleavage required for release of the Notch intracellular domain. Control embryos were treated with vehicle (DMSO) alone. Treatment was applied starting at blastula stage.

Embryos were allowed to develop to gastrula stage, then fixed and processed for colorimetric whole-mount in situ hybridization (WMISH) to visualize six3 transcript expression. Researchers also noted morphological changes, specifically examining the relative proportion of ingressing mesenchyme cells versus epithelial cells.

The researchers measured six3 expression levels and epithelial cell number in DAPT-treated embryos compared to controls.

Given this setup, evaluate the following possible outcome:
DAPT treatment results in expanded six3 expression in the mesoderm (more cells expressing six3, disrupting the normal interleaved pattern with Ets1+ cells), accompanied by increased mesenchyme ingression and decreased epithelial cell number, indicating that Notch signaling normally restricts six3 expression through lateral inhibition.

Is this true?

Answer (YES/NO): NO